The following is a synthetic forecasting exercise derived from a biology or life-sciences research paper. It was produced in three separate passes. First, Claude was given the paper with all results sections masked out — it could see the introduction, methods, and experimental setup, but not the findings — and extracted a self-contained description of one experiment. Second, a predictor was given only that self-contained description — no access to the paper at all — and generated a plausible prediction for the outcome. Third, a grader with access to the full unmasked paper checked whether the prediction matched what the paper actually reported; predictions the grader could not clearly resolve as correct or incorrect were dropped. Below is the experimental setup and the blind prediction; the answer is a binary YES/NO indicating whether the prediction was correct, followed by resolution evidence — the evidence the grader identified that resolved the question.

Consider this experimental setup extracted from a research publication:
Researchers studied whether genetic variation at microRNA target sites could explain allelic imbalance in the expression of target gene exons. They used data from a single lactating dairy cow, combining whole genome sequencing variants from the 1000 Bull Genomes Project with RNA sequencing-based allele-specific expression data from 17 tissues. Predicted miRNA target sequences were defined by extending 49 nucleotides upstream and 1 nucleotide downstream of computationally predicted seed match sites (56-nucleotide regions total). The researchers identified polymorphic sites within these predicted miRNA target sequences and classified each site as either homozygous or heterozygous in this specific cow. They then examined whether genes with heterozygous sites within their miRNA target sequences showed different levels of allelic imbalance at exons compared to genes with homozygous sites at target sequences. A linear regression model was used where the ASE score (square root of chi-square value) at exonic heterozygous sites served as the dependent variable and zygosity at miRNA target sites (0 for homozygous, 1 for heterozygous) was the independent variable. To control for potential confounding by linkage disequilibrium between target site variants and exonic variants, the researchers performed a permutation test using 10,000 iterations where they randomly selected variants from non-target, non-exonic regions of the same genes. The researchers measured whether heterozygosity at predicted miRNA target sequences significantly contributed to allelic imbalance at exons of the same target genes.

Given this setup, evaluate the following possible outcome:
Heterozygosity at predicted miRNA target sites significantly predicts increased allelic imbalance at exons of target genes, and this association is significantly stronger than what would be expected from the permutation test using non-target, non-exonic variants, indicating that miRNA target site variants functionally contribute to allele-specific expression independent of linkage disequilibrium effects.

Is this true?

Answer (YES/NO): NO